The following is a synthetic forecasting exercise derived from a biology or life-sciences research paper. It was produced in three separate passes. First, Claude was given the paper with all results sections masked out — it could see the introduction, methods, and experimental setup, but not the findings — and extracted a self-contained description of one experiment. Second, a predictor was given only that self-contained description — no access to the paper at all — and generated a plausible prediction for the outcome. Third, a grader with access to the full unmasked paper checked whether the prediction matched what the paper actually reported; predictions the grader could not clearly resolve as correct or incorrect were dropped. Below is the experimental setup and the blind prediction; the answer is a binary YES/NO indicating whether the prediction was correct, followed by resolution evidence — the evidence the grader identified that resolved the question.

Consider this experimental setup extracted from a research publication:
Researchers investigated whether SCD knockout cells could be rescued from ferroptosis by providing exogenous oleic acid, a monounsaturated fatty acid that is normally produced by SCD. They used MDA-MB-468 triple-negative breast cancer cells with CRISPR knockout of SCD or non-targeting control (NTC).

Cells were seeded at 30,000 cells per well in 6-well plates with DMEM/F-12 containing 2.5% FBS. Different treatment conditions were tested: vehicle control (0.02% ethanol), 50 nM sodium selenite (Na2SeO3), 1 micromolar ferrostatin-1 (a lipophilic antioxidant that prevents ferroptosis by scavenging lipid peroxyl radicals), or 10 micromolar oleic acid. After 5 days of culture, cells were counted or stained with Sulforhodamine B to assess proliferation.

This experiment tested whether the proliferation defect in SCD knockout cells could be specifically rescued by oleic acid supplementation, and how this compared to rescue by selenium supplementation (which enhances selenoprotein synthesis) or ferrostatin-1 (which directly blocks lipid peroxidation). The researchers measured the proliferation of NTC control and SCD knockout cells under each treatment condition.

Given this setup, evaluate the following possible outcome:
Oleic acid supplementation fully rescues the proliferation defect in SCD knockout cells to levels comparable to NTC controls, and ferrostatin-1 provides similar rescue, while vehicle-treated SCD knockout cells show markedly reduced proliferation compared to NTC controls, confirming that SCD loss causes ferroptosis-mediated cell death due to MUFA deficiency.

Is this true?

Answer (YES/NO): NO